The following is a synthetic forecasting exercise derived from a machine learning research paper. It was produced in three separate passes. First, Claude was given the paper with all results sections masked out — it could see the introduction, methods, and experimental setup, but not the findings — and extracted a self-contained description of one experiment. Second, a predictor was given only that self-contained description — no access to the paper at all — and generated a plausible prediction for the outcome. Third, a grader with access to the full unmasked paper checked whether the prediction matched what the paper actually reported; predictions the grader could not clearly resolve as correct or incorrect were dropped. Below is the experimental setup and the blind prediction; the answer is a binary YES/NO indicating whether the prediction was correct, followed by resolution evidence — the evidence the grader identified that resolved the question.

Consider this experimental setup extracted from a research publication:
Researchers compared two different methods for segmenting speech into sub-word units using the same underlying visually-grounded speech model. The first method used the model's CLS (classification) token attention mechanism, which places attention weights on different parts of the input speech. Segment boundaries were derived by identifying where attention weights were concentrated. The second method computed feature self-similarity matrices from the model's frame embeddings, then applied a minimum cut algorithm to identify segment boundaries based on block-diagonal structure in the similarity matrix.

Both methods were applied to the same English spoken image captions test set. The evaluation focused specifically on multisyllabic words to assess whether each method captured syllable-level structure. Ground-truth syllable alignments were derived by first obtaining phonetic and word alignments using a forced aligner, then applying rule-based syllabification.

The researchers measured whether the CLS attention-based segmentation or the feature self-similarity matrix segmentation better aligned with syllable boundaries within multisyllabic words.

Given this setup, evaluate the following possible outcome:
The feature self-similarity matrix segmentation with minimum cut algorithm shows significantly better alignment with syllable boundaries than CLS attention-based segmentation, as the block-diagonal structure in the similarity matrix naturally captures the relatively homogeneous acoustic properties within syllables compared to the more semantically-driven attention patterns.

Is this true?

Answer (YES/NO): YES